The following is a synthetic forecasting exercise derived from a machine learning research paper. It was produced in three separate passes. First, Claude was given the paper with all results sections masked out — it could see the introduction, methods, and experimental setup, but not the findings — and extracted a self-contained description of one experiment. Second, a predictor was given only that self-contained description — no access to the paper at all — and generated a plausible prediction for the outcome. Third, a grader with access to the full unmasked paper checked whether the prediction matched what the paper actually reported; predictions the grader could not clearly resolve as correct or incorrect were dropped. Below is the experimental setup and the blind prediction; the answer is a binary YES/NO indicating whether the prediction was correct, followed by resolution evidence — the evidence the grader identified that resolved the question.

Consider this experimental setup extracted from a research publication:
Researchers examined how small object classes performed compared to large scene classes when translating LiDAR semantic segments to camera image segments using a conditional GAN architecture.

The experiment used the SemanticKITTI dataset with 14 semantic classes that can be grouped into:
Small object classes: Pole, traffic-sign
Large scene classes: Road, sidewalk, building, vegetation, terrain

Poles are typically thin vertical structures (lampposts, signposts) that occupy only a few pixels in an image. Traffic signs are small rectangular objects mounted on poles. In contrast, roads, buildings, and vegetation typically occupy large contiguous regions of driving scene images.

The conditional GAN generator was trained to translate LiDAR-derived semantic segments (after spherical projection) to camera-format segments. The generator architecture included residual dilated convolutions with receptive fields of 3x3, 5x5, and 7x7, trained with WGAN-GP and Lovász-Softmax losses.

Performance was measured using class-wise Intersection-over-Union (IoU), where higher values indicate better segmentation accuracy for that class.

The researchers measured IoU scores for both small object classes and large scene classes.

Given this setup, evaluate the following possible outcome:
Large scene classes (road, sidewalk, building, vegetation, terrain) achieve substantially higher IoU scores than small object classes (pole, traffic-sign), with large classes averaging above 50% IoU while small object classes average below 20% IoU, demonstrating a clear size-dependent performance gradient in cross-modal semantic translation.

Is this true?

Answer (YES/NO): YES